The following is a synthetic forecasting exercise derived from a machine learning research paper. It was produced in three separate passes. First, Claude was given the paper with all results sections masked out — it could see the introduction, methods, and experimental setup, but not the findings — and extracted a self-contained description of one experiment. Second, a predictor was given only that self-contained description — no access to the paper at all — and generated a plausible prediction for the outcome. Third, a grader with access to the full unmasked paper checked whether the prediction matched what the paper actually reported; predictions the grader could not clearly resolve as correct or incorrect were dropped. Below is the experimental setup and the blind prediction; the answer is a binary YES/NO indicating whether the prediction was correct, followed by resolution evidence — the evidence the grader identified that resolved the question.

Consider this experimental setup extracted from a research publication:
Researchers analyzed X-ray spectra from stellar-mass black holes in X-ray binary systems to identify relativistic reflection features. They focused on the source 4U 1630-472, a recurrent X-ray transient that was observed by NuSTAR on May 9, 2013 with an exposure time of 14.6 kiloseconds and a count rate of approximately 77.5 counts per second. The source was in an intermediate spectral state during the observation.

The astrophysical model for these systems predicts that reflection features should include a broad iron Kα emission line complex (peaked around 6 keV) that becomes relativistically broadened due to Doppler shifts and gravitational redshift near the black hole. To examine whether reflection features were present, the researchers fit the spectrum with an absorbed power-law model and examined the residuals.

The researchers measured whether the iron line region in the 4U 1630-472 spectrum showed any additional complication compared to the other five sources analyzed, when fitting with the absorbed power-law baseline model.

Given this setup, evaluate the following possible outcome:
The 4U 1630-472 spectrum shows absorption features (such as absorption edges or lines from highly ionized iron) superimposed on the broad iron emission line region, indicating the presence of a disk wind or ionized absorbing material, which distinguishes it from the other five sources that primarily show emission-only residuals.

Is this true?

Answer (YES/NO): YES